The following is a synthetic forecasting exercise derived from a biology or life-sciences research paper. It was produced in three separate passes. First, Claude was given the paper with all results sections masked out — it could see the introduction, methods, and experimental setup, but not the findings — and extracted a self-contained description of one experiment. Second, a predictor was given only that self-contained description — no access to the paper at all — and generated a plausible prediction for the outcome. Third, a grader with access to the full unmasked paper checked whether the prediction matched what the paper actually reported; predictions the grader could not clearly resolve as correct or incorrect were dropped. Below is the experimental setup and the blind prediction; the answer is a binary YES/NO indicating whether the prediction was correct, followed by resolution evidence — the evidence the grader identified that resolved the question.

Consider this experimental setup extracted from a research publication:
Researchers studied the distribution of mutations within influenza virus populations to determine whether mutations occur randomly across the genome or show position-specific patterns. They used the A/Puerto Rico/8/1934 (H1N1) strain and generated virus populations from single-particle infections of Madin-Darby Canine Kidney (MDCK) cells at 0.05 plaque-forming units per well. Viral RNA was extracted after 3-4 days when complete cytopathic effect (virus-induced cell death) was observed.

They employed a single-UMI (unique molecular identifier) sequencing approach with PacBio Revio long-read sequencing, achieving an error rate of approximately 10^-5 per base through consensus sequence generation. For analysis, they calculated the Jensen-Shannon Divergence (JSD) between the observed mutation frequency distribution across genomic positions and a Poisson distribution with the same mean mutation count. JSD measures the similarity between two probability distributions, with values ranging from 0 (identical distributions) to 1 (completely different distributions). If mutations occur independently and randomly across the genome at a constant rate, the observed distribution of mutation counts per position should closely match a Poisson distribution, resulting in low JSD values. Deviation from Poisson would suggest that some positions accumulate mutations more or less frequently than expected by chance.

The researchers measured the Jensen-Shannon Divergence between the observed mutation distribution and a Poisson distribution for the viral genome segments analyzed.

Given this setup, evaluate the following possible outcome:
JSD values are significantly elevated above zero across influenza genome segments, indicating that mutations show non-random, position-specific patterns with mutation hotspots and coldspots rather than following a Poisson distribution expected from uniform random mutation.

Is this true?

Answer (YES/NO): YES